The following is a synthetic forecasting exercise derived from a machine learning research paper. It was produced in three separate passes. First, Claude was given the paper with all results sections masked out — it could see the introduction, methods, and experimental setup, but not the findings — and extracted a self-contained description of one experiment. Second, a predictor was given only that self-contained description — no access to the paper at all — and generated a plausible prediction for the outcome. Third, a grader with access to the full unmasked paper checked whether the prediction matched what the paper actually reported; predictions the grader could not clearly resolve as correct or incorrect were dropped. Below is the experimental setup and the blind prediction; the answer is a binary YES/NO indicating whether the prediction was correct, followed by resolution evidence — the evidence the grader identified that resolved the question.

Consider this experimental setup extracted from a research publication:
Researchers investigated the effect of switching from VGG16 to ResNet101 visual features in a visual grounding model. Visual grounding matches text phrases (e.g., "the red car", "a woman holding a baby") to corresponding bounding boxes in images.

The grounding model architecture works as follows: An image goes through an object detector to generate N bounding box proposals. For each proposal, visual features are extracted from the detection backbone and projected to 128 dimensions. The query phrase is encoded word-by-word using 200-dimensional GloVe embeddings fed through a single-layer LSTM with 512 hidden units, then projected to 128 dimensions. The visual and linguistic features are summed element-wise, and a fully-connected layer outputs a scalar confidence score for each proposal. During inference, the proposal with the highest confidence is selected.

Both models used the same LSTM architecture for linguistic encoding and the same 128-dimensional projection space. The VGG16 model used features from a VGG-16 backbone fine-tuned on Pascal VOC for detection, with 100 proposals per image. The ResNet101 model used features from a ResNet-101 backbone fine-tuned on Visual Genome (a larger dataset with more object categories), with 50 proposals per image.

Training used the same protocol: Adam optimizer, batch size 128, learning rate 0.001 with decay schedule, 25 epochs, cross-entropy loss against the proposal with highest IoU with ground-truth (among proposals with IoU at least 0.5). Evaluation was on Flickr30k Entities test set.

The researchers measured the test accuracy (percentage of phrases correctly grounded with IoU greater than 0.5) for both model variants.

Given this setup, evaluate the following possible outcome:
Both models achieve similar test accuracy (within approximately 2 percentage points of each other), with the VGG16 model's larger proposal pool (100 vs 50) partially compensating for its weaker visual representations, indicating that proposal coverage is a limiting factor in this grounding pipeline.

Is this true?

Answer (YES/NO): NO